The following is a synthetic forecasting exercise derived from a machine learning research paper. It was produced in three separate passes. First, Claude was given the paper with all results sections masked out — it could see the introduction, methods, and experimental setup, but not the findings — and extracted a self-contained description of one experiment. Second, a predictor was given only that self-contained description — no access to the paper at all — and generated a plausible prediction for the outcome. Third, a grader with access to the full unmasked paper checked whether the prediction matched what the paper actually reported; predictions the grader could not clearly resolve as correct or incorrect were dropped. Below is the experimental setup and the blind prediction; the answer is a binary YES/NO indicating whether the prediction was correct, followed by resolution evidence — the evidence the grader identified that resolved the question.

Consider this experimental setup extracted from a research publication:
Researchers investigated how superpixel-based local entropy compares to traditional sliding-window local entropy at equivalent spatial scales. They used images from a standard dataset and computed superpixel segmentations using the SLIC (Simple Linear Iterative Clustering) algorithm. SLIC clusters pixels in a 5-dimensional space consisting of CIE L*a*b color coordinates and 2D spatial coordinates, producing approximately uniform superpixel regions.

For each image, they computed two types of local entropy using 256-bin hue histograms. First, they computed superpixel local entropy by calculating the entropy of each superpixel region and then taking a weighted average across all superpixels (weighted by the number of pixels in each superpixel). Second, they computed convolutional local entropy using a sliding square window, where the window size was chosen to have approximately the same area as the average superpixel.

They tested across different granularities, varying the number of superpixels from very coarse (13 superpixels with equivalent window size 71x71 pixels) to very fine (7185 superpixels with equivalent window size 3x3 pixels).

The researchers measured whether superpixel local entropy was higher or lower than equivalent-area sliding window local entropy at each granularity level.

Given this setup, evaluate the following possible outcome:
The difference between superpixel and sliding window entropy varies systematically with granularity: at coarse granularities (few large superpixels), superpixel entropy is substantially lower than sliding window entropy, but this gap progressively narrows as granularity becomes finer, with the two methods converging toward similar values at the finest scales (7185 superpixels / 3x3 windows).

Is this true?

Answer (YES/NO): NO